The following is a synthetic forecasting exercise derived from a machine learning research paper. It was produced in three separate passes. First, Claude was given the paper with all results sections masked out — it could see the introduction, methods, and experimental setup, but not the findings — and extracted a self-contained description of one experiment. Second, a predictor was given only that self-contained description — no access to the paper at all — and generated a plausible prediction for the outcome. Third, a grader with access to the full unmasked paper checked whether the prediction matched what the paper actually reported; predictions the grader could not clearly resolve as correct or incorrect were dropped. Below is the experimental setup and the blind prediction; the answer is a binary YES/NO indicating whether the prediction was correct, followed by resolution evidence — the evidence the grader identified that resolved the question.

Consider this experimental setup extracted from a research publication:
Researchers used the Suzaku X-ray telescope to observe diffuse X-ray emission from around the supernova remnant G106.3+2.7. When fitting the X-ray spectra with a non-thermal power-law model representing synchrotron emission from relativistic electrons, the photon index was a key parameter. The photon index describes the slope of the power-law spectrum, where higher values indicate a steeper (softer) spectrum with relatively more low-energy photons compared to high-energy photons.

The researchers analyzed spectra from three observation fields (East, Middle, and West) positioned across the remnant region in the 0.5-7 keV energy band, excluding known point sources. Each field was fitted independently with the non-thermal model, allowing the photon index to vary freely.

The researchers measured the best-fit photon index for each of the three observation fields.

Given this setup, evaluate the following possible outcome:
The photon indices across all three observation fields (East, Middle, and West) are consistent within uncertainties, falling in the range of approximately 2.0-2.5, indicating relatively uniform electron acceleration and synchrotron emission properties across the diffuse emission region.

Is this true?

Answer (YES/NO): YES